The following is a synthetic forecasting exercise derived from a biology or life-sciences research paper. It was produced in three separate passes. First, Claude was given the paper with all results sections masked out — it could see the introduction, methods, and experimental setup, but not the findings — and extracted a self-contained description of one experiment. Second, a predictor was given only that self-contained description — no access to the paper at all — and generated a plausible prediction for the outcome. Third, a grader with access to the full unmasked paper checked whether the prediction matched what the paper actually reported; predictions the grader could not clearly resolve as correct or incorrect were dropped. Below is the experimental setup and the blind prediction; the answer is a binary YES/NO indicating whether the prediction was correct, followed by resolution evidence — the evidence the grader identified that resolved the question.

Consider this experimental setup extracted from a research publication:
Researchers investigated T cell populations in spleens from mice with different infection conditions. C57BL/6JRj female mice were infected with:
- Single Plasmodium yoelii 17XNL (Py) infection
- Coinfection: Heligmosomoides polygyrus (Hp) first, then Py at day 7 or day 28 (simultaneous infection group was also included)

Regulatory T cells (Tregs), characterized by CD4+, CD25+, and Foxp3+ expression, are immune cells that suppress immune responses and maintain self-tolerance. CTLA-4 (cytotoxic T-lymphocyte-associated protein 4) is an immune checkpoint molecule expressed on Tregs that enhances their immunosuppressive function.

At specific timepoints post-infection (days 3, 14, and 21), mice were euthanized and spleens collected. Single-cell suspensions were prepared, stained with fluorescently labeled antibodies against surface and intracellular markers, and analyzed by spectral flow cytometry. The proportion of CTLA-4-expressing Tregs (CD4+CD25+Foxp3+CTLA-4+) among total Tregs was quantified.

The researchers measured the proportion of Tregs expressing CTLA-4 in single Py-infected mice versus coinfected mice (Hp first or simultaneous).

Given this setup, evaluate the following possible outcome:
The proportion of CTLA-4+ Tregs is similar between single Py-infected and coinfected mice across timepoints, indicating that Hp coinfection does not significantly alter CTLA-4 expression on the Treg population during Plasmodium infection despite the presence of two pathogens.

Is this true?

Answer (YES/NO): NO